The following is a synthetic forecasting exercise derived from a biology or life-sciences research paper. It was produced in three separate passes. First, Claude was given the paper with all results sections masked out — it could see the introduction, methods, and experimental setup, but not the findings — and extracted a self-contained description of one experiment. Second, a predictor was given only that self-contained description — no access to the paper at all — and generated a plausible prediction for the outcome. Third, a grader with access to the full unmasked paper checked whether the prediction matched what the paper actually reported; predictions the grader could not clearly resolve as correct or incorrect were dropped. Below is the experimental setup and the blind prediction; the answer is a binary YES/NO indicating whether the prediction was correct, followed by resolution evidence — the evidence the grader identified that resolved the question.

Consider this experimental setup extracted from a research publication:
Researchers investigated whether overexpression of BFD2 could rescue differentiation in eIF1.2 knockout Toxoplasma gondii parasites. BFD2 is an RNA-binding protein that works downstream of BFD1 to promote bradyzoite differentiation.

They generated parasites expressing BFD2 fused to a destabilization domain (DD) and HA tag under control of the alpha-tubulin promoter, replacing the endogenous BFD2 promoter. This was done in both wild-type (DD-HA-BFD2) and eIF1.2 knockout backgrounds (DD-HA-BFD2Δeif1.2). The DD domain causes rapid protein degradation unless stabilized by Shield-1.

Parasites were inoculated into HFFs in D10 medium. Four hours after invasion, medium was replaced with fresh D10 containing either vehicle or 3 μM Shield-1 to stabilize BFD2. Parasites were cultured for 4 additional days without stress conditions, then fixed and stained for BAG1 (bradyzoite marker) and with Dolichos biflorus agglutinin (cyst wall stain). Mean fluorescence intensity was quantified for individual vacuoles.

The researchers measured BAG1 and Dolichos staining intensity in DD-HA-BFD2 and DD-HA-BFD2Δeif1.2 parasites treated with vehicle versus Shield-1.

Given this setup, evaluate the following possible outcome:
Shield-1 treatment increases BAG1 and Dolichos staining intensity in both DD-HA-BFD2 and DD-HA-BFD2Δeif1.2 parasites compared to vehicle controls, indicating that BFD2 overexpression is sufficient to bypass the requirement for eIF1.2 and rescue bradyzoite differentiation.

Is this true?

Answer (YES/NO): NO